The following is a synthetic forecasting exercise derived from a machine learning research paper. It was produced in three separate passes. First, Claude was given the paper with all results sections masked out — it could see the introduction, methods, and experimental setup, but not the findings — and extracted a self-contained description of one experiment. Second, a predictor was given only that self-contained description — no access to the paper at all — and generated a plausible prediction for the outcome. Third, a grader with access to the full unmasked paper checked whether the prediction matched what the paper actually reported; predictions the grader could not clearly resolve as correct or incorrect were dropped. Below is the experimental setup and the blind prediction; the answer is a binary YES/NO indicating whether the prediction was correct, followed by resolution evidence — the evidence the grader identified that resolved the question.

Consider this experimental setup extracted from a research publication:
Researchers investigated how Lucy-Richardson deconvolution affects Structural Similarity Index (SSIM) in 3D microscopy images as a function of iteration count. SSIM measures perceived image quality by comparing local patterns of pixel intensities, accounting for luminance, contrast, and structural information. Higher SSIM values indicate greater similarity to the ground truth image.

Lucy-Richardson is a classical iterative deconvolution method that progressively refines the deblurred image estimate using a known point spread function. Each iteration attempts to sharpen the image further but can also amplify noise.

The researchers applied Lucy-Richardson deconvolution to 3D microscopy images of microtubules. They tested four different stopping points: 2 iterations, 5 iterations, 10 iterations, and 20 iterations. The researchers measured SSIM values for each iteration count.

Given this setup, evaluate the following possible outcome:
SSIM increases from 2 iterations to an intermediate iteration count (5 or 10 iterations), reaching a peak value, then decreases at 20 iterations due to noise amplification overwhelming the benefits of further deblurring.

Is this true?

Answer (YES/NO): NO